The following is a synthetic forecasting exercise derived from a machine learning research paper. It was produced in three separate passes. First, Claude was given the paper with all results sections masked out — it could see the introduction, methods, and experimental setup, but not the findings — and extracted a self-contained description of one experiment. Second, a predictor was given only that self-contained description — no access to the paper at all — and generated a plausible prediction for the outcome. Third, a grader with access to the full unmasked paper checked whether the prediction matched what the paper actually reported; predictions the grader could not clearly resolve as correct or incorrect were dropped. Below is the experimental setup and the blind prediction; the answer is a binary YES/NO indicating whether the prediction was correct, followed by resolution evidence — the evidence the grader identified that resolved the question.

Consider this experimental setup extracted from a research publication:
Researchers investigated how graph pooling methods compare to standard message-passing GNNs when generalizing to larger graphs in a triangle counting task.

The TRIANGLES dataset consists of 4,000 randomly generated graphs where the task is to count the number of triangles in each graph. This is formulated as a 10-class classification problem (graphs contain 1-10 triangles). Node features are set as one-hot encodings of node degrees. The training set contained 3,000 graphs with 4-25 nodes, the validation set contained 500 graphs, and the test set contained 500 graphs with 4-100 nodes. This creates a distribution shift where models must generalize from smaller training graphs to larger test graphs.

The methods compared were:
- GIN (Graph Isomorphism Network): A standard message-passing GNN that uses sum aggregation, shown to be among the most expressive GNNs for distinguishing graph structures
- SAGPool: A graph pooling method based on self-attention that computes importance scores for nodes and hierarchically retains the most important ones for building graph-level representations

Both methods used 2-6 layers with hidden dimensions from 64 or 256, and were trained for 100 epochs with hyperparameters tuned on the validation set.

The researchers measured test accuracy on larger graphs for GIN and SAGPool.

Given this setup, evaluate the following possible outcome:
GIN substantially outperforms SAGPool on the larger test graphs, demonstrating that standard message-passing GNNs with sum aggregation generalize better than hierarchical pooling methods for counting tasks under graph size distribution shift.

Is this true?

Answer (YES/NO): NO